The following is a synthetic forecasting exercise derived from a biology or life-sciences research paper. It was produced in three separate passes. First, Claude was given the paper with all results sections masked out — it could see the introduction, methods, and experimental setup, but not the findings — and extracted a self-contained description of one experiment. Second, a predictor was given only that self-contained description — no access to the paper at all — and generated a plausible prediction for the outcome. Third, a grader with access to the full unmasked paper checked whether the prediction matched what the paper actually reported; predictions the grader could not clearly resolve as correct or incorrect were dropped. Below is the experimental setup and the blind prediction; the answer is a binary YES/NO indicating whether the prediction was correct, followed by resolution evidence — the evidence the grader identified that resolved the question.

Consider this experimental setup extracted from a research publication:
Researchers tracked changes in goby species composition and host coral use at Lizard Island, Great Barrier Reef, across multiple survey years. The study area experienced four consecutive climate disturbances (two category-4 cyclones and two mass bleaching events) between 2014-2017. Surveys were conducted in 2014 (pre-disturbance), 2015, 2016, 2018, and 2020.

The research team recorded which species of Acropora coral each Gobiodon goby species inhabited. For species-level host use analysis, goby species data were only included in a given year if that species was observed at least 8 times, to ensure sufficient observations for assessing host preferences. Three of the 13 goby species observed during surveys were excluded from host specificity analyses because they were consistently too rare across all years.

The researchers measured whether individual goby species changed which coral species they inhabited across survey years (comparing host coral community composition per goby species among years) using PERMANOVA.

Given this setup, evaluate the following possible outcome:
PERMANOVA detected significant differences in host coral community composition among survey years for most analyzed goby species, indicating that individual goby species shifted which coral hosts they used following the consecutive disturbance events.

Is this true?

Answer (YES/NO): YES